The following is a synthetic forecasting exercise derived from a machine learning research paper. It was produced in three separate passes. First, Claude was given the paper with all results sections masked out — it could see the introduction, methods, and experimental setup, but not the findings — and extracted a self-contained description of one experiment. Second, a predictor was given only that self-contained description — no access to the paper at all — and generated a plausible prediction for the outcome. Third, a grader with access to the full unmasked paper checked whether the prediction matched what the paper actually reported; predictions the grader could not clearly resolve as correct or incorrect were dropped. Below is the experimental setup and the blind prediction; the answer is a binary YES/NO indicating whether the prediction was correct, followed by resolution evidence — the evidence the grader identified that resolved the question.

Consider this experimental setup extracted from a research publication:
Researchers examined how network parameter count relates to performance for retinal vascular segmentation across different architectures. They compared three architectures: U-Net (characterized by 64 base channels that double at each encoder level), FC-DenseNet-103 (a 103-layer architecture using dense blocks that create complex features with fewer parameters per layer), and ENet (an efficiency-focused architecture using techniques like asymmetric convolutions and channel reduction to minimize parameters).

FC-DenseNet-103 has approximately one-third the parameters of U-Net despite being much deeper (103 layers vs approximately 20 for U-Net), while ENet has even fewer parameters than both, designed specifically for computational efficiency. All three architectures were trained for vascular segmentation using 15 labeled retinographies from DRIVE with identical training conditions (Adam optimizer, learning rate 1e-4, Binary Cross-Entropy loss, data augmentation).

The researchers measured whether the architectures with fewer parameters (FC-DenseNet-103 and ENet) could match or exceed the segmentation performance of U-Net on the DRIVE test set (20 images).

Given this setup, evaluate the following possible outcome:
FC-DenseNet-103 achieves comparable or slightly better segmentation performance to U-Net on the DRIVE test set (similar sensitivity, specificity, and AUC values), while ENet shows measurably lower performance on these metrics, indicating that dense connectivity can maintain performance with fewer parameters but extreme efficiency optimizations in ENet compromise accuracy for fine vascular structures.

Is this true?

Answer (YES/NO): YES